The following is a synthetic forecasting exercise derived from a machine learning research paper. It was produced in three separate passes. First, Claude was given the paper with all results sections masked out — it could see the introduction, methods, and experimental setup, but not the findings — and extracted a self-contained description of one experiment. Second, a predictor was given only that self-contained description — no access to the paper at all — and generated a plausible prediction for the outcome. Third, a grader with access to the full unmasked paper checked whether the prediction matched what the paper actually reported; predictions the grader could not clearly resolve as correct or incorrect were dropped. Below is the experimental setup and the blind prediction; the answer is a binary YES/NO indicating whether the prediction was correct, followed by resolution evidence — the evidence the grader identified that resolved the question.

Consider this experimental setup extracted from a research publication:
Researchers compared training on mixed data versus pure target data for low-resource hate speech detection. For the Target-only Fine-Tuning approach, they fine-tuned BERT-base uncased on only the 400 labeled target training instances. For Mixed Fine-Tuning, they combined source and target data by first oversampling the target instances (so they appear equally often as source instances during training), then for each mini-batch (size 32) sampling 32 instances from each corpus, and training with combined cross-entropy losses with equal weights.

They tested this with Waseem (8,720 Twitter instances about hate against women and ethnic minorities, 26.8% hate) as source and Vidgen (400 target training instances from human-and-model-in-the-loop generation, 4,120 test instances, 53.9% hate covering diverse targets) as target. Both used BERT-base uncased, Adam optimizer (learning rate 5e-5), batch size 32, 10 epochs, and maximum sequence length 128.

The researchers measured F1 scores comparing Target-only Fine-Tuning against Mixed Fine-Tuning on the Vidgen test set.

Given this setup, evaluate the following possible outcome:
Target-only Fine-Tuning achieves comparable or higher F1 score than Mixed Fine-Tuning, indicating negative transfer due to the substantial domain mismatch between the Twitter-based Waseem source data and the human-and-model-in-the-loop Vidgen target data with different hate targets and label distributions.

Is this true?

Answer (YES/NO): NO